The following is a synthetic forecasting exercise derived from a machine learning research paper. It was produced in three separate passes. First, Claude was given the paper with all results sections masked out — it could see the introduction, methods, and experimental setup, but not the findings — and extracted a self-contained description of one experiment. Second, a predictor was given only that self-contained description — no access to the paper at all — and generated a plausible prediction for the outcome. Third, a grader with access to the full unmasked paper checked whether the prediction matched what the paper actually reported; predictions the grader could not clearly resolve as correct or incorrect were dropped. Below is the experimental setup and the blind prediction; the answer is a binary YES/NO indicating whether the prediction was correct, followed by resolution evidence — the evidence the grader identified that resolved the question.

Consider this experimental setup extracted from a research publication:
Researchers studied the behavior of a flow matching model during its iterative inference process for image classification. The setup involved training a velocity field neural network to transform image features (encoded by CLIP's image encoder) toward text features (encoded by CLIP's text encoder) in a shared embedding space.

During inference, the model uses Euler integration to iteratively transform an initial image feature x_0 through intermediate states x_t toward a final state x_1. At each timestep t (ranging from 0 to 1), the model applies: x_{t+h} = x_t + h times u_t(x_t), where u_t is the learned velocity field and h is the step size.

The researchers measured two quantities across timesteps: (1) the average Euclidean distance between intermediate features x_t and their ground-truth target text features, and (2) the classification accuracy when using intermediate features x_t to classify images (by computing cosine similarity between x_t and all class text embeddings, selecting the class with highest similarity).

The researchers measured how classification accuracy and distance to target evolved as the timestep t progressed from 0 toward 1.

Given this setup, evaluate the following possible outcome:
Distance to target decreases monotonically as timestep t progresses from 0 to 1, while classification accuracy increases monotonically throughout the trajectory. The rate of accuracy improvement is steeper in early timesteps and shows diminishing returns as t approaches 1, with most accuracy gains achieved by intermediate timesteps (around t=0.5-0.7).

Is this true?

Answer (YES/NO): NO